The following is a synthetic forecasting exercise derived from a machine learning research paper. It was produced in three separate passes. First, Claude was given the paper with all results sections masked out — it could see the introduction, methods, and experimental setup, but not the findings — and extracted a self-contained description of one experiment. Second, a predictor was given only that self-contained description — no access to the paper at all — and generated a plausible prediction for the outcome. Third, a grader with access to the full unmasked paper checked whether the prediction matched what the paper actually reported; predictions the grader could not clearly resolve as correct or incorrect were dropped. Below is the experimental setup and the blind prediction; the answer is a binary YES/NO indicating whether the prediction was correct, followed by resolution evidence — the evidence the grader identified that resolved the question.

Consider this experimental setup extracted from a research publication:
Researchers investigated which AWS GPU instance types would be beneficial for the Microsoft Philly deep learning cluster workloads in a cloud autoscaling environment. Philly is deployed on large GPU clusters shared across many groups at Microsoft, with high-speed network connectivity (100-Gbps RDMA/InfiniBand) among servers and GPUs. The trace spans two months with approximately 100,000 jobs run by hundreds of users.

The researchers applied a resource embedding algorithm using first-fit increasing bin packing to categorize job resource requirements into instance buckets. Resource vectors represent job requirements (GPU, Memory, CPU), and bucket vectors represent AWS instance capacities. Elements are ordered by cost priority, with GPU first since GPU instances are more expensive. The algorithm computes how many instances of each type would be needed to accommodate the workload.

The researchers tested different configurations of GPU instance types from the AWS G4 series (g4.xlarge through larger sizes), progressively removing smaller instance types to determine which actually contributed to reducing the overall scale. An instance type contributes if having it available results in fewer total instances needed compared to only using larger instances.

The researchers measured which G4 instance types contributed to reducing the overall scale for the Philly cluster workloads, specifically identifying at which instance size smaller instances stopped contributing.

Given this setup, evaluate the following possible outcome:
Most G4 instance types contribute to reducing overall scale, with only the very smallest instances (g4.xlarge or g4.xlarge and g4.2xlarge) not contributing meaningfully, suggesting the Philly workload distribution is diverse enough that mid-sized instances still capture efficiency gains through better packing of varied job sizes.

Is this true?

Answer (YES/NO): NO